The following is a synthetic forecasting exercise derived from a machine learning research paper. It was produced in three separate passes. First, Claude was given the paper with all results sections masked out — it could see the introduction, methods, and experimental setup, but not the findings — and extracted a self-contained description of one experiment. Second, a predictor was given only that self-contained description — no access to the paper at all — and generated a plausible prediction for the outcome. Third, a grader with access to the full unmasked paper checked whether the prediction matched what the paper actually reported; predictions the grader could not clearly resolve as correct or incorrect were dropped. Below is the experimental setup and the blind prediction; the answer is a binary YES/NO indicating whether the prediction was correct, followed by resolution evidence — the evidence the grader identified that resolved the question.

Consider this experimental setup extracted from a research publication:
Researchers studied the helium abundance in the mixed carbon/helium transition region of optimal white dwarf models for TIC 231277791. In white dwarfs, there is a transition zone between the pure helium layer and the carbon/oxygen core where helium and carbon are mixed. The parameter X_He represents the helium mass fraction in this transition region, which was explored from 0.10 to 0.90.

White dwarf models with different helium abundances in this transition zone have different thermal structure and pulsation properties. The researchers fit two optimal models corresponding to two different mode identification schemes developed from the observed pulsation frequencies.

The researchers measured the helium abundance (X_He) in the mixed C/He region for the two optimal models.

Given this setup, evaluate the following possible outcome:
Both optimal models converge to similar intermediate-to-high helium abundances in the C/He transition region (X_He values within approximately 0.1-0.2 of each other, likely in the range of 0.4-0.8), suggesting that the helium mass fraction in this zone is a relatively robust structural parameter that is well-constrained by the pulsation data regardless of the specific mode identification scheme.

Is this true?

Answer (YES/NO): NO